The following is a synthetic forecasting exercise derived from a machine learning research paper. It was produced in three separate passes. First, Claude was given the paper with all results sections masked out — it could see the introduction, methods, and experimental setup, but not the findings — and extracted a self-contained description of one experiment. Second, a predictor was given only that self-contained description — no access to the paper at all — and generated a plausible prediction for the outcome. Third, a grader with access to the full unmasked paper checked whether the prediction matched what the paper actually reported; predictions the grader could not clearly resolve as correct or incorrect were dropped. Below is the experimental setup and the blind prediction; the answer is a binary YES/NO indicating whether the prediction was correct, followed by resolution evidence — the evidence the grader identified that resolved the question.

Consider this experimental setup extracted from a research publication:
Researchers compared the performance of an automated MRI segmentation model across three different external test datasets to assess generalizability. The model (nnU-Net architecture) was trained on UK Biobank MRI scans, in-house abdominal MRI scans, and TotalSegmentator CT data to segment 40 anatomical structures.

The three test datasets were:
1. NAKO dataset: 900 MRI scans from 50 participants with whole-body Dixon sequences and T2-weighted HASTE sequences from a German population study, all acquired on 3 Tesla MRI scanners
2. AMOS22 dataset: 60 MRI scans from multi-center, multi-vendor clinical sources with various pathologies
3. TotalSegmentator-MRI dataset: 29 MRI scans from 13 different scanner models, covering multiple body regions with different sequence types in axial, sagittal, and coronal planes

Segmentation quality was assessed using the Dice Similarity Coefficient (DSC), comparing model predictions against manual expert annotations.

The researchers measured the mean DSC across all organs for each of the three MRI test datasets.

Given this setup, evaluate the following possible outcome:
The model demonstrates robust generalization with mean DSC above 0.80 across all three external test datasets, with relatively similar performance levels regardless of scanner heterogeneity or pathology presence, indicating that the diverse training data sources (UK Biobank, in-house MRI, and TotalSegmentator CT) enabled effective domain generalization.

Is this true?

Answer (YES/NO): NO